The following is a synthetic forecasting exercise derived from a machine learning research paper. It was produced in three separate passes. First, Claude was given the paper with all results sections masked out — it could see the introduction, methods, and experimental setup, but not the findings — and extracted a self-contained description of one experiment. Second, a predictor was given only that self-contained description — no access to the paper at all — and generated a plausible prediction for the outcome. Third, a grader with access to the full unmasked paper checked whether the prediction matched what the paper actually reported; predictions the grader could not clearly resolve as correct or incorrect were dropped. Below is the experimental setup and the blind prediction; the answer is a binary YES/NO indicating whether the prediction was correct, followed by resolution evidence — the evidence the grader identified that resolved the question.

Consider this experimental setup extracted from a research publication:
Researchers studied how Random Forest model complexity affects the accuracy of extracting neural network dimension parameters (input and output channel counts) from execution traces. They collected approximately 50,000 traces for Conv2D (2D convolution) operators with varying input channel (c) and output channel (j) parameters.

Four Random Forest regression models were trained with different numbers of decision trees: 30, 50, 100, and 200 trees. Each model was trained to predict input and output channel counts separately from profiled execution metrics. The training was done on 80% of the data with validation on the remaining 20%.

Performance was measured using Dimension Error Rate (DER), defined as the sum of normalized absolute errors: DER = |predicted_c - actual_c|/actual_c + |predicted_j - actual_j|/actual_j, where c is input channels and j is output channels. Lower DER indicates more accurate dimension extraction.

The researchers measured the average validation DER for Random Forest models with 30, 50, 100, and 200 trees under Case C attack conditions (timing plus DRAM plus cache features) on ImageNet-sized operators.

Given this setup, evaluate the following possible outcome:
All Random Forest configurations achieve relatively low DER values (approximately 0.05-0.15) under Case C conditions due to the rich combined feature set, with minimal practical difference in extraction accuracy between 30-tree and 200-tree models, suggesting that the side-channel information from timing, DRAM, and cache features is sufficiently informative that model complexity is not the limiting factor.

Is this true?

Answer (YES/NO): NO